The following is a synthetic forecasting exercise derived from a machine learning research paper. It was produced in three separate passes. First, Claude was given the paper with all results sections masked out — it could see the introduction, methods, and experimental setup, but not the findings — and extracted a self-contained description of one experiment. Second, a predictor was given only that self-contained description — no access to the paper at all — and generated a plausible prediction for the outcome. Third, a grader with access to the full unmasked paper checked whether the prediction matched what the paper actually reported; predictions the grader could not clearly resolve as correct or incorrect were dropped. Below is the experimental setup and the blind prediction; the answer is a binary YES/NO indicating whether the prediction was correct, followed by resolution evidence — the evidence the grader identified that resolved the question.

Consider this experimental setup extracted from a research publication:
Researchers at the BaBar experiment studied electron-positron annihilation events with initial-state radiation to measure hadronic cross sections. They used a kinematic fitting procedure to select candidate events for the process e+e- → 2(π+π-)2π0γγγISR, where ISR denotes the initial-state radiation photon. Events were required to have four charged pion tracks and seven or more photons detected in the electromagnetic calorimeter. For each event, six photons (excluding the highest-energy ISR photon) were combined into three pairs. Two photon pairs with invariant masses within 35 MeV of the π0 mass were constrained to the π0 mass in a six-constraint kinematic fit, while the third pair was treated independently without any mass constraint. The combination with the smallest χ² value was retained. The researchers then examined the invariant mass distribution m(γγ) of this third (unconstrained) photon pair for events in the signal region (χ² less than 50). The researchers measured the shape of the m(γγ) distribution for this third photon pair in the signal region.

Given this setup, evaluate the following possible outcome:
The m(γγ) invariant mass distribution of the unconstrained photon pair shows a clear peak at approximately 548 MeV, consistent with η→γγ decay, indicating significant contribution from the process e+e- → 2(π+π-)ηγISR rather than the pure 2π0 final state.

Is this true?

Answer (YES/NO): YES